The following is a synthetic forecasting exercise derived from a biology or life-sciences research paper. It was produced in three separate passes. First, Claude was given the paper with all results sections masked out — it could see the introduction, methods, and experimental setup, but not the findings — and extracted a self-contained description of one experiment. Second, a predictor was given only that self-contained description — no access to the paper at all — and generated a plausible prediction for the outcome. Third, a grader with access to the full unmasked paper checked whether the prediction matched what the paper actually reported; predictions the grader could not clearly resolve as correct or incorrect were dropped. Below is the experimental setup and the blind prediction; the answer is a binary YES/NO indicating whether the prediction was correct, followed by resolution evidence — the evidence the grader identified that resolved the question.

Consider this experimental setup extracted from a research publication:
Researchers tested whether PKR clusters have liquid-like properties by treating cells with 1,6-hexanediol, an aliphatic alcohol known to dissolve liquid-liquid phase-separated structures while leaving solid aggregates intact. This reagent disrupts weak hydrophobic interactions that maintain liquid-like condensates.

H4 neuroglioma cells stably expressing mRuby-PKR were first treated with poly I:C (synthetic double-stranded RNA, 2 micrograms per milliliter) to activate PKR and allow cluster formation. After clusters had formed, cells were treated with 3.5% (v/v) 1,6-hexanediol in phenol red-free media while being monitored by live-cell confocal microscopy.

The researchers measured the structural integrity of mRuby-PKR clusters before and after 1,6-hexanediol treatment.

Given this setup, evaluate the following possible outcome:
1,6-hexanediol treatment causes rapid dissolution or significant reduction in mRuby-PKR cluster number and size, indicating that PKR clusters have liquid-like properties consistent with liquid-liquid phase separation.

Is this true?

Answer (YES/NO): YES